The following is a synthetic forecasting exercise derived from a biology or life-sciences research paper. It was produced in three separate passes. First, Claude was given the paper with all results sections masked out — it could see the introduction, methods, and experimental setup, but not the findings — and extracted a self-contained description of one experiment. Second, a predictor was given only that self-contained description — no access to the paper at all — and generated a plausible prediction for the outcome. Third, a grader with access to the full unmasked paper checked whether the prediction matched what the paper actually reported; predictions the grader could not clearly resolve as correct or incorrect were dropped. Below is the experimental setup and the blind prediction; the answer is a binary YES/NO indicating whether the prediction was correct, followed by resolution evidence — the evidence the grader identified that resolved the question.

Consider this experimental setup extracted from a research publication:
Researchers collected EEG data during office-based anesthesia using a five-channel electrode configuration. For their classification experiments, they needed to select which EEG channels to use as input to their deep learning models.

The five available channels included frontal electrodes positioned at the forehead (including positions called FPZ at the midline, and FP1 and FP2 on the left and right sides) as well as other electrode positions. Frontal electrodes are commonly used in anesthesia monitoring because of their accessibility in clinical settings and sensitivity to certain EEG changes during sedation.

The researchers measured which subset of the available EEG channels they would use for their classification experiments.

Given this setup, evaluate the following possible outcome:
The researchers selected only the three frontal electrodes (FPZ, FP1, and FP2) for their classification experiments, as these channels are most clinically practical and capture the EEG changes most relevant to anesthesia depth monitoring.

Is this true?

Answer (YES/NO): YES